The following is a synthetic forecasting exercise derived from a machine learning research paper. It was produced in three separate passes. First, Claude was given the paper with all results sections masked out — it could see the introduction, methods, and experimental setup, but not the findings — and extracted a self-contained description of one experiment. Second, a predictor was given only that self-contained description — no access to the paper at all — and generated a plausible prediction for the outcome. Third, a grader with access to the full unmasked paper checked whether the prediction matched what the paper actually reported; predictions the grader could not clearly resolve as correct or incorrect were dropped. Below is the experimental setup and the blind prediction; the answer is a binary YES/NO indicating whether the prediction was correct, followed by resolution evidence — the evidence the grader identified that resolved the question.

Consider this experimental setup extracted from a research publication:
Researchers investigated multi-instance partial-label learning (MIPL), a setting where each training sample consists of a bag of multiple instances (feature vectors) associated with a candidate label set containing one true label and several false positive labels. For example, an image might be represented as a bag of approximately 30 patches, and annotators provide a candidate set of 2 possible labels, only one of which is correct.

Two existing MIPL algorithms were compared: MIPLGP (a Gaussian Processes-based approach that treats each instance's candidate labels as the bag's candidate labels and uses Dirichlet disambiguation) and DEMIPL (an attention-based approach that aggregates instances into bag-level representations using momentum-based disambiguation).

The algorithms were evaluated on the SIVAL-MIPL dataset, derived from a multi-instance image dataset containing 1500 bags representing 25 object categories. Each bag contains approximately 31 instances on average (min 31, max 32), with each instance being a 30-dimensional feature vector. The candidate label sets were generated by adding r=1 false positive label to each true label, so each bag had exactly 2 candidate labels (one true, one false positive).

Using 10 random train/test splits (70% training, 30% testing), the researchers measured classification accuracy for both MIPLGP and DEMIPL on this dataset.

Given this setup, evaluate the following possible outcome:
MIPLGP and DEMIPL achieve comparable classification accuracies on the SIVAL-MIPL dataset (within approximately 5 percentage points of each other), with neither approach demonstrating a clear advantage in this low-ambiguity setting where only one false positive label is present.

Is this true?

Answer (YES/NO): NO